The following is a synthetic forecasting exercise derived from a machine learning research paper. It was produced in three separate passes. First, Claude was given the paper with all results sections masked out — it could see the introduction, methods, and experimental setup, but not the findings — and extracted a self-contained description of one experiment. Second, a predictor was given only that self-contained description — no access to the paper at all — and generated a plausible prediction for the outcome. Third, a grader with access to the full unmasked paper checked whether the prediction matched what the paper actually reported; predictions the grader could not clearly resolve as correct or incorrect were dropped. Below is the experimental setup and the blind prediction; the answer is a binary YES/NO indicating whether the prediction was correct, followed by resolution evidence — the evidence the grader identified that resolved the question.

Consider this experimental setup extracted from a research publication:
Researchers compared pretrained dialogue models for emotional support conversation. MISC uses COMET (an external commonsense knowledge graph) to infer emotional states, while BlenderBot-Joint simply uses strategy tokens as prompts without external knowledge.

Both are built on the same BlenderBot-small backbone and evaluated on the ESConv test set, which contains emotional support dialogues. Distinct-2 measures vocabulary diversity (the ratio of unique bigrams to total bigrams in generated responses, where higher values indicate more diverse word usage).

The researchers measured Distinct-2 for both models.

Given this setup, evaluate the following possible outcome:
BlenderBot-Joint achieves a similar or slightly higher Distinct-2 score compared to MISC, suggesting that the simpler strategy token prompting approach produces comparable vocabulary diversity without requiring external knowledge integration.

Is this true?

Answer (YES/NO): NO